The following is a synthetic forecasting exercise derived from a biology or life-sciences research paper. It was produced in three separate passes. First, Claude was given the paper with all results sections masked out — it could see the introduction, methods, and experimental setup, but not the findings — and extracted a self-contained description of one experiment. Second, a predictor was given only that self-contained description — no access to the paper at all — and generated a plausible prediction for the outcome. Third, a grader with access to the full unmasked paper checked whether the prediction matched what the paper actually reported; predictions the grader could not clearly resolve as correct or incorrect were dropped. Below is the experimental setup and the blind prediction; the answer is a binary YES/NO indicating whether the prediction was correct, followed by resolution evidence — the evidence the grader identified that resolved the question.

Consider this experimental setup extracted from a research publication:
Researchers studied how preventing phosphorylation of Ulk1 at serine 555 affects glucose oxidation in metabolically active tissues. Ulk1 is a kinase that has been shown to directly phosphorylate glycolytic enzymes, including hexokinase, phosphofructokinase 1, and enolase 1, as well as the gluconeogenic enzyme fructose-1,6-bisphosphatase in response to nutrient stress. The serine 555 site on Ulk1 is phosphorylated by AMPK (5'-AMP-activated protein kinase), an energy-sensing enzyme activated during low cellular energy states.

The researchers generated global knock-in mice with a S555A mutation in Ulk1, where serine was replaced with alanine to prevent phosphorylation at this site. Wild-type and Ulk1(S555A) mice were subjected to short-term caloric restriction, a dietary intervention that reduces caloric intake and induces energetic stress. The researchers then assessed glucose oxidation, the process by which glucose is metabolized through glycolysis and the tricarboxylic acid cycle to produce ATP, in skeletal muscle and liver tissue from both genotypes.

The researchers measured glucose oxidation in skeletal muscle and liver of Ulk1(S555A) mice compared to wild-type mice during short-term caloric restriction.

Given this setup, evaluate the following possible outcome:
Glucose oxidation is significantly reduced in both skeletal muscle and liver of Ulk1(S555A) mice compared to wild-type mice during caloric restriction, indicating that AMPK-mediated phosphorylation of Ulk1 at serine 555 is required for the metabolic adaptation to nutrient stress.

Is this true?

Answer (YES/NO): NO